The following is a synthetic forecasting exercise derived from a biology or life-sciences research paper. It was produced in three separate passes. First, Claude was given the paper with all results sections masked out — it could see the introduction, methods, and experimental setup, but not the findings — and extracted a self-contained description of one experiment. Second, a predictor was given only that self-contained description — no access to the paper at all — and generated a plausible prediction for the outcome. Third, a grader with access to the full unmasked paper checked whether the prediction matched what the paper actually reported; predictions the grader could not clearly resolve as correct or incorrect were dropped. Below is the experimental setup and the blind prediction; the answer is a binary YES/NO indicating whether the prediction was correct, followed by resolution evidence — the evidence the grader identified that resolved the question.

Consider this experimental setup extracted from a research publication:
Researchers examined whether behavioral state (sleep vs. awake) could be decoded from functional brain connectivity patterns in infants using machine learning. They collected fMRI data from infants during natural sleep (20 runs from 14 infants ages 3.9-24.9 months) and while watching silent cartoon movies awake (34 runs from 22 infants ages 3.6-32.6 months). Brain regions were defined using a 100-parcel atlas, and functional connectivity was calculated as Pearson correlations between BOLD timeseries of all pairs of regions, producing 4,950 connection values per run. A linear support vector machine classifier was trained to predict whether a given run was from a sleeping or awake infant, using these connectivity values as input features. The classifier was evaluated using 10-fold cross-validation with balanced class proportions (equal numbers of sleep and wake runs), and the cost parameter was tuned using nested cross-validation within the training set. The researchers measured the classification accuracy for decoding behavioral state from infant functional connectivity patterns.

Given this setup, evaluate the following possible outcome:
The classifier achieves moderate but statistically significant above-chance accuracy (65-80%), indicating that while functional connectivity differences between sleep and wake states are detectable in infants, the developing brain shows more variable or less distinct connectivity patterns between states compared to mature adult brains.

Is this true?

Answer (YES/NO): NO